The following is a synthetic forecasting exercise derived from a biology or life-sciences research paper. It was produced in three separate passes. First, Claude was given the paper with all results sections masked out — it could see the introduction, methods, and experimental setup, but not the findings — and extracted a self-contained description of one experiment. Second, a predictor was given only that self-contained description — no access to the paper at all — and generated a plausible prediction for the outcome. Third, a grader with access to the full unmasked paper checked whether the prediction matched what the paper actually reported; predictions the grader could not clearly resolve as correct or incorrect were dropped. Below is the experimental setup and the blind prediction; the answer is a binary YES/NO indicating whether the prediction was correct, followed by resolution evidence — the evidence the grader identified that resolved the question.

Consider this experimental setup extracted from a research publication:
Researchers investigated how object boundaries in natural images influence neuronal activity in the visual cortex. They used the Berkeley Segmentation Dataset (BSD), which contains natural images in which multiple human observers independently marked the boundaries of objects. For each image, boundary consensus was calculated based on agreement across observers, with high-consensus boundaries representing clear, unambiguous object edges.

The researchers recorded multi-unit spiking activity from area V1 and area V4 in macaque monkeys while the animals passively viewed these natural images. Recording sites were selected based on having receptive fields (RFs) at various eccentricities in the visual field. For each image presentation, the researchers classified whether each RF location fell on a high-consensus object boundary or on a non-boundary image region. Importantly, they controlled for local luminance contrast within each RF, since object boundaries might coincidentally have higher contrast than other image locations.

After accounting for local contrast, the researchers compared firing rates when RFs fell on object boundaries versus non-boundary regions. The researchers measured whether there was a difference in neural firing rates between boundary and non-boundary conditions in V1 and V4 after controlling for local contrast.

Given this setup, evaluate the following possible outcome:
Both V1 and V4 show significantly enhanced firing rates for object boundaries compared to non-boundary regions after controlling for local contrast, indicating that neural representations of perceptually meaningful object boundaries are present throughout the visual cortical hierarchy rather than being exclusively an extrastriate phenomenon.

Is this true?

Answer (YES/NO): YES